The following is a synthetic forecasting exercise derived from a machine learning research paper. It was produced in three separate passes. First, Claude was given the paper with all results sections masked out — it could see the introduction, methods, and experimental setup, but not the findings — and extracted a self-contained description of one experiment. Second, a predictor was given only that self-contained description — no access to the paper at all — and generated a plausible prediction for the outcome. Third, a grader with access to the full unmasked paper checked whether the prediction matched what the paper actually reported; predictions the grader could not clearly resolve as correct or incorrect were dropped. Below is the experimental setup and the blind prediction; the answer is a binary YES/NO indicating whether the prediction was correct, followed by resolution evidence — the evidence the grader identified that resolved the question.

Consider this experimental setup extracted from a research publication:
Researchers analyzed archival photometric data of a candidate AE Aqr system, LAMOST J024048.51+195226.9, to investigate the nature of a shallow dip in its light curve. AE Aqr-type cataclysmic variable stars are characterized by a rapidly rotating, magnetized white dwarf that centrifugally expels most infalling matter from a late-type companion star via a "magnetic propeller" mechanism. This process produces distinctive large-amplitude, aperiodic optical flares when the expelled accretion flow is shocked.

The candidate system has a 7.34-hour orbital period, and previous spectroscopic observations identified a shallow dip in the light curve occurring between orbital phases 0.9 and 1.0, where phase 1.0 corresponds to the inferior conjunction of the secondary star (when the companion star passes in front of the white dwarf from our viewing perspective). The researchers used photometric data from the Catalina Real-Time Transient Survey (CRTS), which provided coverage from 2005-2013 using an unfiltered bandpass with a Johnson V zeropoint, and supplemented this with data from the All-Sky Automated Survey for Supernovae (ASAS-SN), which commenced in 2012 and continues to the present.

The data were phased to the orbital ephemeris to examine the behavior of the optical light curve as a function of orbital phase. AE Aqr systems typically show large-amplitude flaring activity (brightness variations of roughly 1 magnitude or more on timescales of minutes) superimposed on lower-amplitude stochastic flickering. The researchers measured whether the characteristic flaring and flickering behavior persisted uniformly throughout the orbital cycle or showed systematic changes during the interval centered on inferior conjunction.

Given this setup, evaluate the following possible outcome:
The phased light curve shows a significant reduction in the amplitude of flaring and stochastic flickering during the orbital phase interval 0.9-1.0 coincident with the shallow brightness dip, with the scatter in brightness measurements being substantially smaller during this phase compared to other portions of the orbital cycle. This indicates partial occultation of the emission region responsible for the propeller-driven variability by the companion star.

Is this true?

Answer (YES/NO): YES